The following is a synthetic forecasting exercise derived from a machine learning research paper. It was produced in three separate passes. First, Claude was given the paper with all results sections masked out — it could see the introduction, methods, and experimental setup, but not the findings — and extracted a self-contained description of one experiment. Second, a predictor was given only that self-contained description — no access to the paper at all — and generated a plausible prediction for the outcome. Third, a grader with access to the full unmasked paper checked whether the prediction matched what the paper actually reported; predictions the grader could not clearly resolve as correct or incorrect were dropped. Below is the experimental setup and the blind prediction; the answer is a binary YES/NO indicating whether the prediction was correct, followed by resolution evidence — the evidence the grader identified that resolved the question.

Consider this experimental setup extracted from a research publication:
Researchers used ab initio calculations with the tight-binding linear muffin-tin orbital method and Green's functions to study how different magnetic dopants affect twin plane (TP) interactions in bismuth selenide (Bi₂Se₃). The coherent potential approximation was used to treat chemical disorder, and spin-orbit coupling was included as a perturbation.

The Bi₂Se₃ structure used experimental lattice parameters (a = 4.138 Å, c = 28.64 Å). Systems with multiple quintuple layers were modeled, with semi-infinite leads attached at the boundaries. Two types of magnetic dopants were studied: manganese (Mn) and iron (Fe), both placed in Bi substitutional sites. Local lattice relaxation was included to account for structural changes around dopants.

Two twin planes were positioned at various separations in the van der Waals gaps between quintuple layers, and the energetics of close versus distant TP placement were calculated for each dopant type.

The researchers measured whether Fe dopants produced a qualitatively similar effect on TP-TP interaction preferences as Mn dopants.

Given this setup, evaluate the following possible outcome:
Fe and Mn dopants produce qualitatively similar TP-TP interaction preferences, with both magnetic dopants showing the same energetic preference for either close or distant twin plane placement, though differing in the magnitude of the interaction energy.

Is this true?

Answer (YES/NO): YES